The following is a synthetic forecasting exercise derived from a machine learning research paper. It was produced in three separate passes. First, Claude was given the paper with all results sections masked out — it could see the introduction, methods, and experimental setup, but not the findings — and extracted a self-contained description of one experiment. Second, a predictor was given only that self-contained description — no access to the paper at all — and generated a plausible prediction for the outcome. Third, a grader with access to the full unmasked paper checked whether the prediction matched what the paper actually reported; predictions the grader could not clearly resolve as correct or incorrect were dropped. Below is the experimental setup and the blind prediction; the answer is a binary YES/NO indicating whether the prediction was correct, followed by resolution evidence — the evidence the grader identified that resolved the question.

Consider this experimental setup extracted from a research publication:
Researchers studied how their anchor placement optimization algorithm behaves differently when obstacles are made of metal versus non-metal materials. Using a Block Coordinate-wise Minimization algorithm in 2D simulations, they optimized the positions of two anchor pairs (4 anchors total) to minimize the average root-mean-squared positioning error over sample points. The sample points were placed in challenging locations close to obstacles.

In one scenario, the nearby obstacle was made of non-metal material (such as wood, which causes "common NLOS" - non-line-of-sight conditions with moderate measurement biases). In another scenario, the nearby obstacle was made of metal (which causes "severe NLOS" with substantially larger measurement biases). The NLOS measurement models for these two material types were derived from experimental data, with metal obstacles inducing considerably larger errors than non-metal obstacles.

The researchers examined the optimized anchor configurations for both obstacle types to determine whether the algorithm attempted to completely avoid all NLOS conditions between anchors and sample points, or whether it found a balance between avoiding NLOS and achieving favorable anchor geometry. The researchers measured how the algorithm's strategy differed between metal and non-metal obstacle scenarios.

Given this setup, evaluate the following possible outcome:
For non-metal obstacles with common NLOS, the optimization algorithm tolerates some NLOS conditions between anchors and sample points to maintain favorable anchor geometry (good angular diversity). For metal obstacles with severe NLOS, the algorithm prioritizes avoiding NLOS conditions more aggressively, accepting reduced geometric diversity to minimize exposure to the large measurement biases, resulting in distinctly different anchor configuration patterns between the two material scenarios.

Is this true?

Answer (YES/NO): YES